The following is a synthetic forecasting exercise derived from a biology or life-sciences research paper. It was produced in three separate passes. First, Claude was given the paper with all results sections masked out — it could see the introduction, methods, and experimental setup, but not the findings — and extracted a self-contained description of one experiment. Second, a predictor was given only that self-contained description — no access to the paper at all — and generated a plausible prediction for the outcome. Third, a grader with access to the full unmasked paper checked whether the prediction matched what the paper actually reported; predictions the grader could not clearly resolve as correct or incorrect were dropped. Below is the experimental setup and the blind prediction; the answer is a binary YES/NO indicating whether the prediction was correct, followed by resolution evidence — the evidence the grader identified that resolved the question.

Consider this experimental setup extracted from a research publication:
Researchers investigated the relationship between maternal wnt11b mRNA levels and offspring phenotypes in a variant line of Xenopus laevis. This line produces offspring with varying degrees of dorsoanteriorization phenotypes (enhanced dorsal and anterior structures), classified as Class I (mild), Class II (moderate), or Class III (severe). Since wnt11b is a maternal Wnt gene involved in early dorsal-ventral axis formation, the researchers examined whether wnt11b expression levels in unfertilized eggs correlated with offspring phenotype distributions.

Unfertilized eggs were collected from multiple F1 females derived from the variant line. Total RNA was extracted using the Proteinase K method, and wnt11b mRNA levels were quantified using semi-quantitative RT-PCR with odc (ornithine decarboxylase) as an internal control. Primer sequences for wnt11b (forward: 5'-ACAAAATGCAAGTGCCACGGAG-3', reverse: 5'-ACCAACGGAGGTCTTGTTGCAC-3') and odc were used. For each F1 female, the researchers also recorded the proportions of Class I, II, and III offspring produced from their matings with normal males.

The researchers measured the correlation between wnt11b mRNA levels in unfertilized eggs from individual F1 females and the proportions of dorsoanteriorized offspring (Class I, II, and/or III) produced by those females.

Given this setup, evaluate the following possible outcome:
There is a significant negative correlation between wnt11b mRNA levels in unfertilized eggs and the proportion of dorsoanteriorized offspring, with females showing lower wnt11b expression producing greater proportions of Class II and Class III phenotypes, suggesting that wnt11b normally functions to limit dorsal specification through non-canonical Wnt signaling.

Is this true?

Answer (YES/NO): NO